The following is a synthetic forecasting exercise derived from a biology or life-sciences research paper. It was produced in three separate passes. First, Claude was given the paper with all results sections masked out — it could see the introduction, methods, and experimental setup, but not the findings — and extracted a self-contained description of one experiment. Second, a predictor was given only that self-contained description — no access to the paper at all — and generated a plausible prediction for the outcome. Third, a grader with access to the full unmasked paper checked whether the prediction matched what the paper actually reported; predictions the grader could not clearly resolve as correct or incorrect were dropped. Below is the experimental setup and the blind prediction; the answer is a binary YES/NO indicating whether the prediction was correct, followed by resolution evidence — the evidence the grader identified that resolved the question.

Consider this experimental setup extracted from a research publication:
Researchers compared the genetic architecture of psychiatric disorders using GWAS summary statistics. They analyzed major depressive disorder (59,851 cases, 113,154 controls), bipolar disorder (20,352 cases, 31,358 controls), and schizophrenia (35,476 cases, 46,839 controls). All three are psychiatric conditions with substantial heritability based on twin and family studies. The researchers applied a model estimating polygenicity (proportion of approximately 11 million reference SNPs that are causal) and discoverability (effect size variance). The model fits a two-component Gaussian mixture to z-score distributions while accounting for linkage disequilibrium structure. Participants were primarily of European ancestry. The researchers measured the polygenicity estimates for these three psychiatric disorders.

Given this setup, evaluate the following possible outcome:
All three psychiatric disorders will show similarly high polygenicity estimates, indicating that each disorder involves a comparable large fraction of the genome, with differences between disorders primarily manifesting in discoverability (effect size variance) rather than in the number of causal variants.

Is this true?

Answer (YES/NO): NO